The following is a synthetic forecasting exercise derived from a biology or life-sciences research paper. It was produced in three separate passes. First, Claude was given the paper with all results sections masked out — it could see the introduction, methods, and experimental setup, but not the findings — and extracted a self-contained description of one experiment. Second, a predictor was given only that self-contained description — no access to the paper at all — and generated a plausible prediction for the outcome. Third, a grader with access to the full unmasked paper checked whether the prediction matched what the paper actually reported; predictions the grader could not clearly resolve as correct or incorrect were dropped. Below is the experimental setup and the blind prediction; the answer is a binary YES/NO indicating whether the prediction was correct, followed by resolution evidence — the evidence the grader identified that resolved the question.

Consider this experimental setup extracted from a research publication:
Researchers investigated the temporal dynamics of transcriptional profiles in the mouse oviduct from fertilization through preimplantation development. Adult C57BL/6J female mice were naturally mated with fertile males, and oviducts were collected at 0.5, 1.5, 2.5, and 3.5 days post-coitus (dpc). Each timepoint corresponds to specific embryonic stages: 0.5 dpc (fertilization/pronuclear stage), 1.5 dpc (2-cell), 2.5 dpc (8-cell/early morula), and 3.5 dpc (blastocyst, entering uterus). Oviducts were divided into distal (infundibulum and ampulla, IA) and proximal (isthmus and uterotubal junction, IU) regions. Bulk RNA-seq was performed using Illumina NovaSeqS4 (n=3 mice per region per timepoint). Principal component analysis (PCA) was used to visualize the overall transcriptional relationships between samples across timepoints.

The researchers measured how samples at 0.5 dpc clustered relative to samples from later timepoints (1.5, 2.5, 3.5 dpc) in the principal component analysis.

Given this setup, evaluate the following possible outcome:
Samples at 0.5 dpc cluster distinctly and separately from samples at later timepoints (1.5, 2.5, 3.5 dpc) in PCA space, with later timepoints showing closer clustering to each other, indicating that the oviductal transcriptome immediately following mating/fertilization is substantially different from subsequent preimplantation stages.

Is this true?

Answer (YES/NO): YES